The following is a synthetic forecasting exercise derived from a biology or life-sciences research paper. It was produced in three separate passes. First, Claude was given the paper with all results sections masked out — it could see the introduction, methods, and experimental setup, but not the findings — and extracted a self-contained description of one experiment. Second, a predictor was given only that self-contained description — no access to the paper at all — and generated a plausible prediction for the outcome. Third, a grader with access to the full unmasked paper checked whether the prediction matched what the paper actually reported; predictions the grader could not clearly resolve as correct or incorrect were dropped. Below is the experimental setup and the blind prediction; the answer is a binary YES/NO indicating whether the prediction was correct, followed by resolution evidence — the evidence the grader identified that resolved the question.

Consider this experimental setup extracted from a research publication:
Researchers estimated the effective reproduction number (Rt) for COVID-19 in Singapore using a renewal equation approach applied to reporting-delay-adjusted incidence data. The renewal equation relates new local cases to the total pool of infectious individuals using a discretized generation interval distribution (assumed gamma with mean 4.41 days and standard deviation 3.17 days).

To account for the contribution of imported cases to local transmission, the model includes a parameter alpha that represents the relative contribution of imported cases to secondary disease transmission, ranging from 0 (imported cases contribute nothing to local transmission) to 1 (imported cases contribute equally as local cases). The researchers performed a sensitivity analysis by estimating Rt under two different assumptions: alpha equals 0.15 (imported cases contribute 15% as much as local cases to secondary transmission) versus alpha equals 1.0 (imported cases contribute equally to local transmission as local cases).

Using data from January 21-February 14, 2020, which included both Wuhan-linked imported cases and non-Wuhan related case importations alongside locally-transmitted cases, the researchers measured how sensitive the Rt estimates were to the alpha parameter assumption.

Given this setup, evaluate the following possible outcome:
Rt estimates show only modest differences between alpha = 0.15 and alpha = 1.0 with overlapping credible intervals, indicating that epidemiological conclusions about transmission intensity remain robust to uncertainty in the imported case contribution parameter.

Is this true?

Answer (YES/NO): YES